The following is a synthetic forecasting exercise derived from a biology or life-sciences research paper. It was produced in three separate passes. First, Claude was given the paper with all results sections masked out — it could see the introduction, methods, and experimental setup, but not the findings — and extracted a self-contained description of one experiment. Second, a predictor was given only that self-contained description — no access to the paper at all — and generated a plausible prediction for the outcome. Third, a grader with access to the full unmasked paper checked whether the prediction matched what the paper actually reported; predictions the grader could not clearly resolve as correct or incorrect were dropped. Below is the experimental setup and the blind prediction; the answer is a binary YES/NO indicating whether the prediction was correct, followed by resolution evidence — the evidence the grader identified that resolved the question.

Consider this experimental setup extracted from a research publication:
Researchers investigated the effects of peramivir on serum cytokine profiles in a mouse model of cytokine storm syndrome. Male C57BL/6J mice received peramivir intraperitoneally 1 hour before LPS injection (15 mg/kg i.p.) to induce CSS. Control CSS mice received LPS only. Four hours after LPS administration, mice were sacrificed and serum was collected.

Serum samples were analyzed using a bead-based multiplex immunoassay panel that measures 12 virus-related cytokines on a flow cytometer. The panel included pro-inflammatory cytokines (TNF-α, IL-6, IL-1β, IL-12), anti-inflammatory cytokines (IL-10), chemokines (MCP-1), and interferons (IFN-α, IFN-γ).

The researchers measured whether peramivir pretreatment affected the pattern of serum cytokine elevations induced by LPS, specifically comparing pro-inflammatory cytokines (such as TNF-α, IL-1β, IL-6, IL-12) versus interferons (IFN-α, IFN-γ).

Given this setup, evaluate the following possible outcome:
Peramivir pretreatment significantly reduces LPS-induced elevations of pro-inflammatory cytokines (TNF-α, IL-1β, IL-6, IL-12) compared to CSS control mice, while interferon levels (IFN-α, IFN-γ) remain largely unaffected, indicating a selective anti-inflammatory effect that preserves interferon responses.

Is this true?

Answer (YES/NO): NO